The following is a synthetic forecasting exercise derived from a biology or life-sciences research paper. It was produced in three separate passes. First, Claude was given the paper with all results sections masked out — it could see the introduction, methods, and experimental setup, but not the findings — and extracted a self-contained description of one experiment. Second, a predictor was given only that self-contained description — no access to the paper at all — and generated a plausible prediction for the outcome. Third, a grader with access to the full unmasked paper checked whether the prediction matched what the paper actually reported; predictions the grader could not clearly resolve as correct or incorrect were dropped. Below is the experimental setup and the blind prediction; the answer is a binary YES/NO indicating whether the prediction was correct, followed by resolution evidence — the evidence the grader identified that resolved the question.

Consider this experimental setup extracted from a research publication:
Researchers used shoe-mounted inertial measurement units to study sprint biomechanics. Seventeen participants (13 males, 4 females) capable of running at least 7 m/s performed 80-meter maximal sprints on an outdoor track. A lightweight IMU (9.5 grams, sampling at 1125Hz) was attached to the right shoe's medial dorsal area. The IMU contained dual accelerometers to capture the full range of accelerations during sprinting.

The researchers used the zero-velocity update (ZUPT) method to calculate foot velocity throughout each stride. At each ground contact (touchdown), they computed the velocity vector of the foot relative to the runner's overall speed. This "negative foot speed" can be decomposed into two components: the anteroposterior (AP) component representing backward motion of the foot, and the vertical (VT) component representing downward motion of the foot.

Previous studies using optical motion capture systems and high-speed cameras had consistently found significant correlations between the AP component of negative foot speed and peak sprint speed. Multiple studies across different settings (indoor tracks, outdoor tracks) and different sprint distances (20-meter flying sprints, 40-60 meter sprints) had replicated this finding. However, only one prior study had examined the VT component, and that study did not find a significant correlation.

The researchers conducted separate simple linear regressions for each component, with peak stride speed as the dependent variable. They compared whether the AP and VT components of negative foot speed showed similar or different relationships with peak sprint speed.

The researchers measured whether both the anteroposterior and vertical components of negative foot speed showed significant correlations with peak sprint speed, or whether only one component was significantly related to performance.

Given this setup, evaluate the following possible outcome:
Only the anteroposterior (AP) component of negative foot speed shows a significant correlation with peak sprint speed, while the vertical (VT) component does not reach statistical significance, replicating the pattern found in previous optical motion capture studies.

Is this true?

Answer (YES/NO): NO